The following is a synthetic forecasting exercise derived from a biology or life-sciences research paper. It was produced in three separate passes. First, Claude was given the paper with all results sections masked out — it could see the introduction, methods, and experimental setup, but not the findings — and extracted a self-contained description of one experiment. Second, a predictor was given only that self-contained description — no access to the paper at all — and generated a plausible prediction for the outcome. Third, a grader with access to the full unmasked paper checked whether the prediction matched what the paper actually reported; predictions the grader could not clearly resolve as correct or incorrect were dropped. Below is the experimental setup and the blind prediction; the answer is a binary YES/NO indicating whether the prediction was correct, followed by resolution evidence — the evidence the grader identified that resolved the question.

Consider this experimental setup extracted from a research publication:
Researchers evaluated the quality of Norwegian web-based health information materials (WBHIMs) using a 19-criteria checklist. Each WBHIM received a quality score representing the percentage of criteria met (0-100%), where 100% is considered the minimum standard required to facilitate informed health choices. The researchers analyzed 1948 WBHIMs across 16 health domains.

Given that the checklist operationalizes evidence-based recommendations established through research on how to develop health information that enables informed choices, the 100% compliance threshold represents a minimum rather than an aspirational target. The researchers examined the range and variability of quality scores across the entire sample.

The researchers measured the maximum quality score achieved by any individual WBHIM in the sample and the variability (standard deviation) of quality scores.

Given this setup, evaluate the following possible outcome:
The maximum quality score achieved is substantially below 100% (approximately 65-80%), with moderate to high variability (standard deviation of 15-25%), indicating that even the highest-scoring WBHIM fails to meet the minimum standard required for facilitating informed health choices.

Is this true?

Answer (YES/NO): NO